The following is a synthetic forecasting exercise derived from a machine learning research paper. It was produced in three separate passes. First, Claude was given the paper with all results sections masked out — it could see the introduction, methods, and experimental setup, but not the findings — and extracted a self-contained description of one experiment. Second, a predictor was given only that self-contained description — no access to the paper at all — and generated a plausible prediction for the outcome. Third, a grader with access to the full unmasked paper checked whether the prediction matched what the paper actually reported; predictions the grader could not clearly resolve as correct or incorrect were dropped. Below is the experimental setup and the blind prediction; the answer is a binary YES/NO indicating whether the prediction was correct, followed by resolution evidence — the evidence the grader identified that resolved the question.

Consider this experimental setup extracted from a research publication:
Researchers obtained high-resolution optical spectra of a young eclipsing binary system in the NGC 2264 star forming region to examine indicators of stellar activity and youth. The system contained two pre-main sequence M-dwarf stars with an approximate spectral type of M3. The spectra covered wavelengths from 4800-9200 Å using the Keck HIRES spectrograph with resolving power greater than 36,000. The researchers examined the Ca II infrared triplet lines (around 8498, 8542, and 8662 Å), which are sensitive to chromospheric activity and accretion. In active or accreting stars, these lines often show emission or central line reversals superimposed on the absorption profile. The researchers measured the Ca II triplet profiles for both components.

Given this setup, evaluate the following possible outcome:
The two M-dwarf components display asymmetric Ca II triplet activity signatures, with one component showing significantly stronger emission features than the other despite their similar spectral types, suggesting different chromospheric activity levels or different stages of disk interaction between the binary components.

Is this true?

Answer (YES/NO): NO